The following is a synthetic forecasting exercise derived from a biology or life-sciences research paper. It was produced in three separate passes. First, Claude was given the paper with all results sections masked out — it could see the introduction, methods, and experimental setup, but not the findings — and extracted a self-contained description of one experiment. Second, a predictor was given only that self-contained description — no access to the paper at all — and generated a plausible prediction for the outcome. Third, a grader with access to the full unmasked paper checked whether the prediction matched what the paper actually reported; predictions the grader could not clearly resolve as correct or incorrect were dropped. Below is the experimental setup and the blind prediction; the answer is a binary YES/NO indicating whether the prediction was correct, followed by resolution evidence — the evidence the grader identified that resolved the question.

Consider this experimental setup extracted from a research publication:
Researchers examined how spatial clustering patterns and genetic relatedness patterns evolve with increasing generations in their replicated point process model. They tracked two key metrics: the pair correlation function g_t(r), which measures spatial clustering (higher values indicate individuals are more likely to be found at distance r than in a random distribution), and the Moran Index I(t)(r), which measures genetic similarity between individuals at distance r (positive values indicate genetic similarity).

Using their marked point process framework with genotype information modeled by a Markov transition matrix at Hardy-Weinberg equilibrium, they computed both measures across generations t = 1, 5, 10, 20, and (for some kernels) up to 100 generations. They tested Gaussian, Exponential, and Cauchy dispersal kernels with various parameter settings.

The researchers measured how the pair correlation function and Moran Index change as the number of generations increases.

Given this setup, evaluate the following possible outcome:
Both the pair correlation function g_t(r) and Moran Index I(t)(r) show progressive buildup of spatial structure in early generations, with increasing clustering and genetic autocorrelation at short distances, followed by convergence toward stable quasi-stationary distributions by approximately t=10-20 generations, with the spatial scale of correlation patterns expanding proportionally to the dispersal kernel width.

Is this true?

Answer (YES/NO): NO